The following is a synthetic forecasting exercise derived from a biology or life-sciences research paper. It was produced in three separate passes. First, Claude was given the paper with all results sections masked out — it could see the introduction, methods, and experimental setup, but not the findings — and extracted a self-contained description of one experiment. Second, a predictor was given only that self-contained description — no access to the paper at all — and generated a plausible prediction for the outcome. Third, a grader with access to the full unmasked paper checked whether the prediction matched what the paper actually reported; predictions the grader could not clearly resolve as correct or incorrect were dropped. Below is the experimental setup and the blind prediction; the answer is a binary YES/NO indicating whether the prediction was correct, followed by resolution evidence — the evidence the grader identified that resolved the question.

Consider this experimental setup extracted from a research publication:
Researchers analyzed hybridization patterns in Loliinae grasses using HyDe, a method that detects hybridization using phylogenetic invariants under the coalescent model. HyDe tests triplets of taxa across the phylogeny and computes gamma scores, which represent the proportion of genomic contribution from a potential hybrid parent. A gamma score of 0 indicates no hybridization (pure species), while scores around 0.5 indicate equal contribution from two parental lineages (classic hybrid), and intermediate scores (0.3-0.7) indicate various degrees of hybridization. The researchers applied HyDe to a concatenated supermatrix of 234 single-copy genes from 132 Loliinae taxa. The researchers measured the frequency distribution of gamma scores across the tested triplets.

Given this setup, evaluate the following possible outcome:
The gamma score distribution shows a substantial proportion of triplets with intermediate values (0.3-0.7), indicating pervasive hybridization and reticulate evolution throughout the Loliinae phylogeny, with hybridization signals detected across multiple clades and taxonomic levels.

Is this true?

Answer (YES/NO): YES